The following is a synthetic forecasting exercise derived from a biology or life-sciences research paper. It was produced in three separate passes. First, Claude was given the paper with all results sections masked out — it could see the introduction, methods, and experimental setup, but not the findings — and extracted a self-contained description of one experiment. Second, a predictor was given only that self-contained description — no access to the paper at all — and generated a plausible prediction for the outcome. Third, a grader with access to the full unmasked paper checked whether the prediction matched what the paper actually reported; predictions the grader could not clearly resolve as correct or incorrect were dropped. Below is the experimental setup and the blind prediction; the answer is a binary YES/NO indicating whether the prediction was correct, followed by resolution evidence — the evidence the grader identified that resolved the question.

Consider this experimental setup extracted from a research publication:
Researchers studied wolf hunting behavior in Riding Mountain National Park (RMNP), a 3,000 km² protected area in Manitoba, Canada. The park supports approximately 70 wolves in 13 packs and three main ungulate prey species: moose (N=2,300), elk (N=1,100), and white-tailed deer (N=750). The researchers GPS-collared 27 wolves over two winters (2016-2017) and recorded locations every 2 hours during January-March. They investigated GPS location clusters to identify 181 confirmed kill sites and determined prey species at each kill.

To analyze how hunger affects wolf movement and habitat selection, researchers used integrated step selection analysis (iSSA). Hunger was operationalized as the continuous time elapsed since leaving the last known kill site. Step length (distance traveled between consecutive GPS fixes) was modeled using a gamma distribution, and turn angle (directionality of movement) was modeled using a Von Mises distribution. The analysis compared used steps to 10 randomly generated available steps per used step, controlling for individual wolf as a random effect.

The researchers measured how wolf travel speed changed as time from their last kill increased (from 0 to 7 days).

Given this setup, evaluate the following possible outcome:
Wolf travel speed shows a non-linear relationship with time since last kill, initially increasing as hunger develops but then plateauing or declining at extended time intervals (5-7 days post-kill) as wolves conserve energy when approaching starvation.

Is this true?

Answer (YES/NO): NO